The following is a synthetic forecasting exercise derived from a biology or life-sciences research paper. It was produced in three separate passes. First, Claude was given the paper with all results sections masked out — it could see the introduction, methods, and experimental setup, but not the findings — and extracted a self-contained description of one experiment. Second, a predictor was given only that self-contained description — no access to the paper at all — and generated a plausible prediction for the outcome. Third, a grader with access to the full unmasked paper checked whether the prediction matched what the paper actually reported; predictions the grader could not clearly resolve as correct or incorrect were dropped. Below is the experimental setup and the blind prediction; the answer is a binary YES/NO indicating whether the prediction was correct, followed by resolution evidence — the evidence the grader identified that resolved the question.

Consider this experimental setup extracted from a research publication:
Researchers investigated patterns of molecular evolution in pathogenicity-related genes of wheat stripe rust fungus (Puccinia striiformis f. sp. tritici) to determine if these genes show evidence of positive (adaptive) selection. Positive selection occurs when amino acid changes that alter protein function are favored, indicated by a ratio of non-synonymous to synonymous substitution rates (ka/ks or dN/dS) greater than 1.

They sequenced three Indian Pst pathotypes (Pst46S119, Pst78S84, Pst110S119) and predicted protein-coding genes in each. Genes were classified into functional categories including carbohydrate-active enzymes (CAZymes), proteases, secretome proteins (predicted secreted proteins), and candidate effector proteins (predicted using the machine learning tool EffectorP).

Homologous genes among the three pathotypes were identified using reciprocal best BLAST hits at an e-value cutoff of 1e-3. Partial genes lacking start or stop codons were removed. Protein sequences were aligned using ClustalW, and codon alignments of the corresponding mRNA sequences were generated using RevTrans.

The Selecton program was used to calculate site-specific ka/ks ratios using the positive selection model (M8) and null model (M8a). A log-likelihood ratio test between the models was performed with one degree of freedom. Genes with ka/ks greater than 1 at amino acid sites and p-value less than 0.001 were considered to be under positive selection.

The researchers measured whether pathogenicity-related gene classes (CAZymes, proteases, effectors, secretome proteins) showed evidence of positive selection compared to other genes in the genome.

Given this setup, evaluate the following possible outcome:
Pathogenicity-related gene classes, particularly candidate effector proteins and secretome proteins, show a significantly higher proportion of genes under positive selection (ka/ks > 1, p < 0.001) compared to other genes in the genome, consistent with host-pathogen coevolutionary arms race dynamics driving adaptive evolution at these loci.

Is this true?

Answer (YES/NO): NO